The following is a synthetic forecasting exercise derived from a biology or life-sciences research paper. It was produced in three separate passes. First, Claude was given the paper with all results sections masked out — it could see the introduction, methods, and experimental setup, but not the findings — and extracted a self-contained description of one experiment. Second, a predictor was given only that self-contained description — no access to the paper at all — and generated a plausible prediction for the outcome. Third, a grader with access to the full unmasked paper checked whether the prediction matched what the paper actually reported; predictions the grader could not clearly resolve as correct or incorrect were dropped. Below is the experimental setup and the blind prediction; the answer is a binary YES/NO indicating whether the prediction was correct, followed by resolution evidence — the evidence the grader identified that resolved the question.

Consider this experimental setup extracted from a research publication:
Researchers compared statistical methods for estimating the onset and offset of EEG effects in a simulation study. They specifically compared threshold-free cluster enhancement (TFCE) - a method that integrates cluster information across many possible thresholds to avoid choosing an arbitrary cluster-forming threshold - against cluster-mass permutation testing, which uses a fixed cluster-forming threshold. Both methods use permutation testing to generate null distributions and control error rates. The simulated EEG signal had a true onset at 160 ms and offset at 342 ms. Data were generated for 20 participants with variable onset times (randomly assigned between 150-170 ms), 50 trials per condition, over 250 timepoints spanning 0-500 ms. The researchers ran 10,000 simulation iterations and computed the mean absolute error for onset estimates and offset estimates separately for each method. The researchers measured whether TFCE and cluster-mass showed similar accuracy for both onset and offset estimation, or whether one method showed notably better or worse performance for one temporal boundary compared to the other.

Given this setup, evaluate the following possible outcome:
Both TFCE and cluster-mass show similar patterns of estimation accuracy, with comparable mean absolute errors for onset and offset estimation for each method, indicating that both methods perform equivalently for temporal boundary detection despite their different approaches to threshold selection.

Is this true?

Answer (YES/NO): NO